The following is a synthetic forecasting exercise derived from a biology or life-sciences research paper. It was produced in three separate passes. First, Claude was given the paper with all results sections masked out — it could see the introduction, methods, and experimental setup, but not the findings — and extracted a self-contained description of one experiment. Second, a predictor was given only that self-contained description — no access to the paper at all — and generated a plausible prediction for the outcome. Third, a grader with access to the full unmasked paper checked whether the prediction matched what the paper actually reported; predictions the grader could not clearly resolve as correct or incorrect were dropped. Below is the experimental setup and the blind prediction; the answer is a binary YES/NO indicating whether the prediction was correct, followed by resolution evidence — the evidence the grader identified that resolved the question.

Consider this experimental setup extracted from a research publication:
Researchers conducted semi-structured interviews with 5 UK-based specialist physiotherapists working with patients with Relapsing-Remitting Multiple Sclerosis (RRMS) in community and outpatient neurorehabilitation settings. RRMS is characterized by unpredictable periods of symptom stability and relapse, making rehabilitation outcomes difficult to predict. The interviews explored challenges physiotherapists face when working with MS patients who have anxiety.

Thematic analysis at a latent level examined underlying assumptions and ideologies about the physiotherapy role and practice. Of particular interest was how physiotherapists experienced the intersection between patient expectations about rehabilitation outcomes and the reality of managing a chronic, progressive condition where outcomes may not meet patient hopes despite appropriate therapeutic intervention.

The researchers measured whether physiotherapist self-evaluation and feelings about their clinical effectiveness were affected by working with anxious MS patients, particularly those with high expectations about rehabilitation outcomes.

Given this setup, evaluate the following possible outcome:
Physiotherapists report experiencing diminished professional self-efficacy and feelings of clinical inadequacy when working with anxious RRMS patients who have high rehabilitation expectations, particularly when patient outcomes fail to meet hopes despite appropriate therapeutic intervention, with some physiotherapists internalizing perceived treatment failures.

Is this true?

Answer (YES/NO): YES